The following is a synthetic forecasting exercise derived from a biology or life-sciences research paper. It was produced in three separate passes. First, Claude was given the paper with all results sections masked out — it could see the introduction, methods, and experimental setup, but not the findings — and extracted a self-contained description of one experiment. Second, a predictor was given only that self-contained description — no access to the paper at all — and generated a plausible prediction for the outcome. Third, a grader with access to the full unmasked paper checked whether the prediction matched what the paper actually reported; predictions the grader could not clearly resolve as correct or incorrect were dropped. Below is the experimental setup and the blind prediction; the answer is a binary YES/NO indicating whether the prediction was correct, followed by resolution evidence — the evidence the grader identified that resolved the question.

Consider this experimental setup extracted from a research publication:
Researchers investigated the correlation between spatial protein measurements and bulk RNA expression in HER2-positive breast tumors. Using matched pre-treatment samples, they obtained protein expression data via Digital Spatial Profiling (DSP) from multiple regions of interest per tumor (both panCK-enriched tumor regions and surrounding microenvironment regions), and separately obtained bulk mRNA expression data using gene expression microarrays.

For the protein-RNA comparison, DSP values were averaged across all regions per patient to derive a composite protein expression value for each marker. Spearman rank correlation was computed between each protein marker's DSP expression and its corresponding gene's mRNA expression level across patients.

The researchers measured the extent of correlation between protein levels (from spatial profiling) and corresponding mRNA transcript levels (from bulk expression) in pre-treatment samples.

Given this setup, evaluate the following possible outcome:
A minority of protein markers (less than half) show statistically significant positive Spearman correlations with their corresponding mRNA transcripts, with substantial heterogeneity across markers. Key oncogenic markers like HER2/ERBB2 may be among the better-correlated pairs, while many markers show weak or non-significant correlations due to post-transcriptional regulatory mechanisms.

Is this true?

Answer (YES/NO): YES